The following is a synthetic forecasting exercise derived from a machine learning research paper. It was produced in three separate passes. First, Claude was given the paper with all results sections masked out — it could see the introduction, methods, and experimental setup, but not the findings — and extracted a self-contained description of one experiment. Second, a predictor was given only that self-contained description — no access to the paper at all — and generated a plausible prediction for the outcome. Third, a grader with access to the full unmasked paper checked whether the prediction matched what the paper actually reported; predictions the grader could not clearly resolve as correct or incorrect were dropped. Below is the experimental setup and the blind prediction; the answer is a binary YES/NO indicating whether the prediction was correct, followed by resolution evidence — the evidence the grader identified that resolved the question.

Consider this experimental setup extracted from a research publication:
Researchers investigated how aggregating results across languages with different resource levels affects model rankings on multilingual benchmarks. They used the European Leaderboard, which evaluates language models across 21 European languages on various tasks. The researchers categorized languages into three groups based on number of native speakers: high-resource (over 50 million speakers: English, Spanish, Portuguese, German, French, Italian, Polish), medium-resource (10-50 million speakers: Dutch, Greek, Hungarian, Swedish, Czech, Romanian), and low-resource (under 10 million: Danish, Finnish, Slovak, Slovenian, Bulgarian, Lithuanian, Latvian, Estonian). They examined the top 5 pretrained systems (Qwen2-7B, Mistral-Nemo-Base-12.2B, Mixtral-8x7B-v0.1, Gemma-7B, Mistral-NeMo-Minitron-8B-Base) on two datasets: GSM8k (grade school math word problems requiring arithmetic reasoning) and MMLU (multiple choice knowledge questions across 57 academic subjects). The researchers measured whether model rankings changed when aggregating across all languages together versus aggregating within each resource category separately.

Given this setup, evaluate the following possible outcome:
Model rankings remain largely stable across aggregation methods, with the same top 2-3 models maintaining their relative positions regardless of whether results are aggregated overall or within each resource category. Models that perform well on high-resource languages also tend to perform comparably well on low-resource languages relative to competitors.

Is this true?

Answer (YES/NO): NO